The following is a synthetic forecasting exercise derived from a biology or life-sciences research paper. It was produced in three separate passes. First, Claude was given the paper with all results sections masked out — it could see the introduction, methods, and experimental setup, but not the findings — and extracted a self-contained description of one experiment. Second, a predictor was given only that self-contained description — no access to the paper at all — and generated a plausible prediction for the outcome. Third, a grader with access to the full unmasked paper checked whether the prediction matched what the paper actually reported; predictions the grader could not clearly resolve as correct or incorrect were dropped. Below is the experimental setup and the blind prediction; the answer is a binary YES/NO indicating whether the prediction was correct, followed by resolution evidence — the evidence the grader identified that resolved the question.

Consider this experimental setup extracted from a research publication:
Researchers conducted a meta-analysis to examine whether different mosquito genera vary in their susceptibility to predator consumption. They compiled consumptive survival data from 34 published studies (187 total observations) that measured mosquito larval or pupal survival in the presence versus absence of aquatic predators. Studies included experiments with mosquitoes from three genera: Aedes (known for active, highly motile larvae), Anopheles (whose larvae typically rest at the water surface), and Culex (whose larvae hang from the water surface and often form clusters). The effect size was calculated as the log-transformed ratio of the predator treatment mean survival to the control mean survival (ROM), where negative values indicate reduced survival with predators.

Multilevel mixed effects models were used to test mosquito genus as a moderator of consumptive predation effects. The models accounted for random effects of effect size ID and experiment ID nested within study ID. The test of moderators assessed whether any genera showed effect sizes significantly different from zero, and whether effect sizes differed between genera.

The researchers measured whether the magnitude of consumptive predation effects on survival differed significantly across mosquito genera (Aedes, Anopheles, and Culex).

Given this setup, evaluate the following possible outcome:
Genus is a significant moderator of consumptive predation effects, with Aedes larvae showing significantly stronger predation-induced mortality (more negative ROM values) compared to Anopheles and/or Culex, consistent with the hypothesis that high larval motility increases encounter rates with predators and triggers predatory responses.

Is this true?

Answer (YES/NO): NO